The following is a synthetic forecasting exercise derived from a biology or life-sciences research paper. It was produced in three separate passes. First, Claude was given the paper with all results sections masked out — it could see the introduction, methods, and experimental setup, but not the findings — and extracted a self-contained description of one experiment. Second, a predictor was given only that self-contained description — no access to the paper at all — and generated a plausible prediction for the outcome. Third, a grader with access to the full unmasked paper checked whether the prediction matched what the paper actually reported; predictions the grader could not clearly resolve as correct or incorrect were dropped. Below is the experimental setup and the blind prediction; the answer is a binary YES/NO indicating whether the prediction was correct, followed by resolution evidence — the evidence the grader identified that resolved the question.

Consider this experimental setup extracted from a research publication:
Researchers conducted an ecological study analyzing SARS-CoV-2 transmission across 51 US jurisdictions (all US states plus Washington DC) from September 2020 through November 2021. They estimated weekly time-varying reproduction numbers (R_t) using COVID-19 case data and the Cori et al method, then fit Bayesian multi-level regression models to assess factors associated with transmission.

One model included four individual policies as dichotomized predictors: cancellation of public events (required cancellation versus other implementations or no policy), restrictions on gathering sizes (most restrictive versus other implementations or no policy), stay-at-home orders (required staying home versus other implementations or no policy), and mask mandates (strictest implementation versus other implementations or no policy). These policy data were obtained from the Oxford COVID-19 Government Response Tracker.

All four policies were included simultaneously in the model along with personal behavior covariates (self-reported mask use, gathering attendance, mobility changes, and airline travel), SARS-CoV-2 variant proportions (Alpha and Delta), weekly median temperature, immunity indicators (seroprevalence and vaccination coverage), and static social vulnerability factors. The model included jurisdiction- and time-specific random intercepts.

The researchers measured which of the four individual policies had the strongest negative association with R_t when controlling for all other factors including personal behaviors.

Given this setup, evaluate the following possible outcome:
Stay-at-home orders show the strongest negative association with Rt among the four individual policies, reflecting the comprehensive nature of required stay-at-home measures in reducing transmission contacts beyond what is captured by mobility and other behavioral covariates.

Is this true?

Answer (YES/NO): NO